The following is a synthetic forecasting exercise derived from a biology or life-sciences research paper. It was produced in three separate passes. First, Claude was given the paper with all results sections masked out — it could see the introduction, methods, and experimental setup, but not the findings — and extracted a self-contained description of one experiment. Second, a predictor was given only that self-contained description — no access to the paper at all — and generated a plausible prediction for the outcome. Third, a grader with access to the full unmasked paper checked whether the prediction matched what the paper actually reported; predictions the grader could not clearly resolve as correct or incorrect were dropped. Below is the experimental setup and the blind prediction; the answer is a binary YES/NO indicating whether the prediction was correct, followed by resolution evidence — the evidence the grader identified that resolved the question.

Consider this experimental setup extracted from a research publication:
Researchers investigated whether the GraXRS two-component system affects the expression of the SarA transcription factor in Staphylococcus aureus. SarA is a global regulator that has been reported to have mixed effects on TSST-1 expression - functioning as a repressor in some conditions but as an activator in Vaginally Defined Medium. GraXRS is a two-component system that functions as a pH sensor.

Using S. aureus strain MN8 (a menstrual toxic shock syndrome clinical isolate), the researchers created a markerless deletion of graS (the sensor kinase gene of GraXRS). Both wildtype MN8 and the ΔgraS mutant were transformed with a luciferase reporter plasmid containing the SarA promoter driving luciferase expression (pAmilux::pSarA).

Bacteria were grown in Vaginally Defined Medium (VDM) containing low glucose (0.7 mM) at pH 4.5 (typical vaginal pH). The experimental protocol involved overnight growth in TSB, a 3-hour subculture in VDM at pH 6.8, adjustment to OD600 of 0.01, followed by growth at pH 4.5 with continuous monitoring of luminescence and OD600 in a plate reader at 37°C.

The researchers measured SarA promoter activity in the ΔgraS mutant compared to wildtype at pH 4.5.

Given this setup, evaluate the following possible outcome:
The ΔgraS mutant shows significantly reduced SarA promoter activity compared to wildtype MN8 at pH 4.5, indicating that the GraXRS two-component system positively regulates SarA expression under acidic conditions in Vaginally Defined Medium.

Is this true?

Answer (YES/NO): YES